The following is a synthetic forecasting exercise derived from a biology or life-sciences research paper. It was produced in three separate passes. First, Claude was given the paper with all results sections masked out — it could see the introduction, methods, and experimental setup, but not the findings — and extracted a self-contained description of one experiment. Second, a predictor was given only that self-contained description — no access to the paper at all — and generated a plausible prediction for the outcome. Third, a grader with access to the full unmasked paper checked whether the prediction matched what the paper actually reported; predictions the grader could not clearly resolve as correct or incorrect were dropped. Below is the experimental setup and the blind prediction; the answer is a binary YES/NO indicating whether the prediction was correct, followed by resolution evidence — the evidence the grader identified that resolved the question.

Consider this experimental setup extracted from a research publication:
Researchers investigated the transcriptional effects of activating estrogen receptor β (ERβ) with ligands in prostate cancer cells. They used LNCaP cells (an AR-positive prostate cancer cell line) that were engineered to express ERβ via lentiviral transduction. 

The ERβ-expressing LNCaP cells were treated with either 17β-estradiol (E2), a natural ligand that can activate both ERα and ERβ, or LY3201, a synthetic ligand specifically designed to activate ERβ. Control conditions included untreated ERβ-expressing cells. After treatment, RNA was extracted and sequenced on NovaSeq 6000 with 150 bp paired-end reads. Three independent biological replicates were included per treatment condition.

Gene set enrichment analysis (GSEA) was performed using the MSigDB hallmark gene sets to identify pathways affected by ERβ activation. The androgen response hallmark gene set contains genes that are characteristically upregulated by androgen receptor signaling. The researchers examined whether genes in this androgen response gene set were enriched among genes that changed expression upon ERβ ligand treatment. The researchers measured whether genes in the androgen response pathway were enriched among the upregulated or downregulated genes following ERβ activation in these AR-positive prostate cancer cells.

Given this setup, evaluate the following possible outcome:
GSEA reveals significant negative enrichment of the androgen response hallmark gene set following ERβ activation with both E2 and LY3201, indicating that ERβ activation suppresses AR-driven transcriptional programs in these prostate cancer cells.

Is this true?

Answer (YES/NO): NO